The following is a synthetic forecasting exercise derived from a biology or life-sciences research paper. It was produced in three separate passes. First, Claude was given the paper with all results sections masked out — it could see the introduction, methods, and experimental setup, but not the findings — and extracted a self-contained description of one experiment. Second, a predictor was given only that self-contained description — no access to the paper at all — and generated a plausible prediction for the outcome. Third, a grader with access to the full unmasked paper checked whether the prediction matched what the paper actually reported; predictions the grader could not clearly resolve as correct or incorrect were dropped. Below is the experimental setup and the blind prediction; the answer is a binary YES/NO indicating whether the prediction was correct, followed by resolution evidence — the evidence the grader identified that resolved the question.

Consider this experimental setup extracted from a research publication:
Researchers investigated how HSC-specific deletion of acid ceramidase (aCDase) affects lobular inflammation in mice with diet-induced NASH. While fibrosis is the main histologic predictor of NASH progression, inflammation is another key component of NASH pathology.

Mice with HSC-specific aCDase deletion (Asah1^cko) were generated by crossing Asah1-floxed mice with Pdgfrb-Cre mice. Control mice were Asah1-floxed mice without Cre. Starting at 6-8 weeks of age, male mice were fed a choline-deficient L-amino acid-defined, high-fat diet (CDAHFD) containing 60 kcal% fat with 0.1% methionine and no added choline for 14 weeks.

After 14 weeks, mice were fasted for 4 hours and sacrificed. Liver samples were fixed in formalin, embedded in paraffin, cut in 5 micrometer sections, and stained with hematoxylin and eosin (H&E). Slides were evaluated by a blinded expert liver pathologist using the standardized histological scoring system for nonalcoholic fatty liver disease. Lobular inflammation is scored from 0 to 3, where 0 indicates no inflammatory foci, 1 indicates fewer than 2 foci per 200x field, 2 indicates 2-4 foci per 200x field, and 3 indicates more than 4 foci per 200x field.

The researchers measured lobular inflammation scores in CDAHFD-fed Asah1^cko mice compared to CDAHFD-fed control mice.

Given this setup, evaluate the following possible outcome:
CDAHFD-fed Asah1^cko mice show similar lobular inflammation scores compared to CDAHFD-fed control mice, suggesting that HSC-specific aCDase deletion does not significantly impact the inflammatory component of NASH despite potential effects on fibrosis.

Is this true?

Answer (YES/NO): YES